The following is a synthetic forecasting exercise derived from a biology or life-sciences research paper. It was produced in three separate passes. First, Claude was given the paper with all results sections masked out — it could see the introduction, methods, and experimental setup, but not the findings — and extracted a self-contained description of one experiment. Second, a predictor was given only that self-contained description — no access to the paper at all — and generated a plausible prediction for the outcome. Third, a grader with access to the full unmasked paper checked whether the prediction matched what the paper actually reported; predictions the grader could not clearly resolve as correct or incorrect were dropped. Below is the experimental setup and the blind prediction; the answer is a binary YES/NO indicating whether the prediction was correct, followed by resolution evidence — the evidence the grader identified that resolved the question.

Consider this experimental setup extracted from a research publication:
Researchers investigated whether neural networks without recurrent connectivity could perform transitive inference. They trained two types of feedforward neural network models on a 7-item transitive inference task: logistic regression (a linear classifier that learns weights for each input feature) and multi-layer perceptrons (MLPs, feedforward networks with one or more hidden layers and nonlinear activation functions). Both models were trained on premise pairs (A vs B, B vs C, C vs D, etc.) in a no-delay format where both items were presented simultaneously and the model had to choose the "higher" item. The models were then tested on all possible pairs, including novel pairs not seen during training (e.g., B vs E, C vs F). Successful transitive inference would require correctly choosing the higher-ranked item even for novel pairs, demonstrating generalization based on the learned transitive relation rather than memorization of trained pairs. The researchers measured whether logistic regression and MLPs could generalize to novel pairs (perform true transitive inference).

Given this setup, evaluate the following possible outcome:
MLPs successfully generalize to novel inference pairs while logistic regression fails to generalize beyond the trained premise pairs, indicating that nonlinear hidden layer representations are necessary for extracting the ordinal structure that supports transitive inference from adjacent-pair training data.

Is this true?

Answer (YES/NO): NO